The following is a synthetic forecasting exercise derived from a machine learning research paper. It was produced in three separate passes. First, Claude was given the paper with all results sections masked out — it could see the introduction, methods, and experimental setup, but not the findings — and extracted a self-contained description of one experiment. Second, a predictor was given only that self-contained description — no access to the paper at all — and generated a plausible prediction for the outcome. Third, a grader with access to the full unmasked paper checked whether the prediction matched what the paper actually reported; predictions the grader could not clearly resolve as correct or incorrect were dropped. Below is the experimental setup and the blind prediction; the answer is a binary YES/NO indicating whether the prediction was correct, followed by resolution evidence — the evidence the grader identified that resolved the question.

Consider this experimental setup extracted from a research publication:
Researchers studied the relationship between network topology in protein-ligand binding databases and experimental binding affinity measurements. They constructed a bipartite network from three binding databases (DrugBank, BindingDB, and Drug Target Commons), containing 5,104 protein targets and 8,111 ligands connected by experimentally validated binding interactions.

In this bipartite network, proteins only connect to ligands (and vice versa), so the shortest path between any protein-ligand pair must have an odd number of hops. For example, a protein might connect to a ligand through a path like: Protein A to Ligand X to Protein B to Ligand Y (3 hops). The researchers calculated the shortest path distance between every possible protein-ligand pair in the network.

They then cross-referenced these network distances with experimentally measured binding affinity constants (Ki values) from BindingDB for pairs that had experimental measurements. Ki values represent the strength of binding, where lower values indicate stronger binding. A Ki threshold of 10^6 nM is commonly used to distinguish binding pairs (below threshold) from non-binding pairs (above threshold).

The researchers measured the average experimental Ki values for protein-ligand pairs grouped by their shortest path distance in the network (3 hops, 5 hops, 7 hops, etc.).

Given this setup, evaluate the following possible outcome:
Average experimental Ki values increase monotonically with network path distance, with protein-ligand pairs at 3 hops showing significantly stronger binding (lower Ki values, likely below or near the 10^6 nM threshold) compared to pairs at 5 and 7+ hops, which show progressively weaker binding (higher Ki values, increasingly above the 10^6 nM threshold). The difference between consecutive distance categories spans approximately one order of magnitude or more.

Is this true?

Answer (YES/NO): NO